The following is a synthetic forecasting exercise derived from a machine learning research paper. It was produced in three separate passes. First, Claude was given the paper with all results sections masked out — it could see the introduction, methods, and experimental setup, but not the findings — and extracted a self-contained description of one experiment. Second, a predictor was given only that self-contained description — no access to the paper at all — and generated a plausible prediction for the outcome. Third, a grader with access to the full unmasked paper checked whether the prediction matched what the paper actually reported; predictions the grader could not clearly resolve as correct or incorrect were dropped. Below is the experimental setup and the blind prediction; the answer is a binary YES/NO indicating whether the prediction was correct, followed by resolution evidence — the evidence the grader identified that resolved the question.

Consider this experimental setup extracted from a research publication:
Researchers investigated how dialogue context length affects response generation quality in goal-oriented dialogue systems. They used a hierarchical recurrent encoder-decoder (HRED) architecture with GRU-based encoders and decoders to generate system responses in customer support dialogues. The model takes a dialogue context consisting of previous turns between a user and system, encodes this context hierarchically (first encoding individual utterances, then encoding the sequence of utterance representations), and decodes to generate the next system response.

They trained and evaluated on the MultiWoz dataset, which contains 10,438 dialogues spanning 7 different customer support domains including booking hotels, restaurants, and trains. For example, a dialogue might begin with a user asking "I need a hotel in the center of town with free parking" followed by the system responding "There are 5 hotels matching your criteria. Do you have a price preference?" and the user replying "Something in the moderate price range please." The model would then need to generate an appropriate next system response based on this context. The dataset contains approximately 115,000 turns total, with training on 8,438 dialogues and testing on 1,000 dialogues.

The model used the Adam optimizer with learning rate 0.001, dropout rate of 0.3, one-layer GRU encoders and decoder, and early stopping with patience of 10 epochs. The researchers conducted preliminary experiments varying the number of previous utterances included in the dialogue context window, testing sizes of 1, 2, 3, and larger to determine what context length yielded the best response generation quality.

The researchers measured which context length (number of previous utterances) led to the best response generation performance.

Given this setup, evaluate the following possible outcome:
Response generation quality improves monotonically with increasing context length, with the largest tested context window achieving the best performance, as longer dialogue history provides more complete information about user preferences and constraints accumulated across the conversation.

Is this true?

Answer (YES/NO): NO